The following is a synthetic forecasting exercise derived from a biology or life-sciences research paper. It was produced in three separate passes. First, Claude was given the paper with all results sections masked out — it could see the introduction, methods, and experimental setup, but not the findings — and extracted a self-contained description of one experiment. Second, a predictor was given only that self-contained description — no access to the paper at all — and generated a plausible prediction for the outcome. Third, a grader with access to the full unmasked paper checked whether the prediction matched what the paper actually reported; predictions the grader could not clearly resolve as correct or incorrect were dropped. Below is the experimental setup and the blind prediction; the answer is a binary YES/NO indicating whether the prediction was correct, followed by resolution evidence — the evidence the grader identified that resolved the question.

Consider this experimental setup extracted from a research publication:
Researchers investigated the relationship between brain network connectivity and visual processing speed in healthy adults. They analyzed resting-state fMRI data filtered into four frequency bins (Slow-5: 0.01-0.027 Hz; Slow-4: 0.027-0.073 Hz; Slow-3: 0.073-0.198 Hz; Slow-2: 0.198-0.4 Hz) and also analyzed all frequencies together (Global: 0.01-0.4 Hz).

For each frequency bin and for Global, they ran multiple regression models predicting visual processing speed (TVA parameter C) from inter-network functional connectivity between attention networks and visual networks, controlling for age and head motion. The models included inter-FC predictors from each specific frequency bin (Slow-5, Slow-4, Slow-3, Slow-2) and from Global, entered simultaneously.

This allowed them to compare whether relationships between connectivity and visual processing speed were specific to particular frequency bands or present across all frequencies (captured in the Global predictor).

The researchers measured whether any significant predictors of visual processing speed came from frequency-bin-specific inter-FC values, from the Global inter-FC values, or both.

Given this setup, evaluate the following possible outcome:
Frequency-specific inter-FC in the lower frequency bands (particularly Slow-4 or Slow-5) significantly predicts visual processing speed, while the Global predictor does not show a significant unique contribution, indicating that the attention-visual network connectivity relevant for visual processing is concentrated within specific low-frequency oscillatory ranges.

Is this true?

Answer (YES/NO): NO